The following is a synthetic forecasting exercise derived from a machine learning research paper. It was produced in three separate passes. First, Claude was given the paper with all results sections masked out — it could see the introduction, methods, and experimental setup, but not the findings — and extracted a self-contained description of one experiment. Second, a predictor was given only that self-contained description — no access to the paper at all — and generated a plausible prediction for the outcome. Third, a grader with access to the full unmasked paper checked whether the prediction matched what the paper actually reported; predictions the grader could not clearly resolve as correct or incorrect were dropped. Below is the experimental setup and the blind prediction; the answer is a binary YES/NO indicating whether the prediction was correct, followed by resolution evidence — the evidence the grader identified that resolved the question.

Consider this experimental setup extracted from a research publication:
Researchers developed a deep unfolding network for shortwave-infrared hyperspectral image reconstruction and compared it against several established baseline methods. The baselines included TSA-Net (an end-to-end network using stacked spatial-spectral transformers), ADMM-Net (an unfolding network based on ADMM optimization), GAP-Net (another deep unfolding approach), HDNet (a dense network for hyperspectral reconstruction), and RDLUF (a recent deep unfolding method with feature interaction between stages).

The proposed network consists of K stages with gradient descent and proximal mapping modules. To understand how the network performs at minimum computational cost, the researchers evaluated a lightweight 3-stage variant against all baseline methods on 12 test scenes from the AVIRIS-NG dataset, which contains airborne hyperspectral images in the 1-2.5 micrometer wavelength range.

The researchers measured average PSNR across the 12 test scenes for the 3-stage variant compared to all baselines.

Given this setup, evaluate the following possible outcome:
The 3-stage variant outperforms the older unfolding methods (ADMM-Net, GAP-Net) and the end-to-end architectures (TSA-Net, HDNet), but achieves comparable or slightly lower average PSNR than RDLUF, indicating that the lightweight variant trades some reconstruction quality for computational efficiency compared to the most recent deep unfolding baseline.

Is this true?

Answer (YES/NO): NO